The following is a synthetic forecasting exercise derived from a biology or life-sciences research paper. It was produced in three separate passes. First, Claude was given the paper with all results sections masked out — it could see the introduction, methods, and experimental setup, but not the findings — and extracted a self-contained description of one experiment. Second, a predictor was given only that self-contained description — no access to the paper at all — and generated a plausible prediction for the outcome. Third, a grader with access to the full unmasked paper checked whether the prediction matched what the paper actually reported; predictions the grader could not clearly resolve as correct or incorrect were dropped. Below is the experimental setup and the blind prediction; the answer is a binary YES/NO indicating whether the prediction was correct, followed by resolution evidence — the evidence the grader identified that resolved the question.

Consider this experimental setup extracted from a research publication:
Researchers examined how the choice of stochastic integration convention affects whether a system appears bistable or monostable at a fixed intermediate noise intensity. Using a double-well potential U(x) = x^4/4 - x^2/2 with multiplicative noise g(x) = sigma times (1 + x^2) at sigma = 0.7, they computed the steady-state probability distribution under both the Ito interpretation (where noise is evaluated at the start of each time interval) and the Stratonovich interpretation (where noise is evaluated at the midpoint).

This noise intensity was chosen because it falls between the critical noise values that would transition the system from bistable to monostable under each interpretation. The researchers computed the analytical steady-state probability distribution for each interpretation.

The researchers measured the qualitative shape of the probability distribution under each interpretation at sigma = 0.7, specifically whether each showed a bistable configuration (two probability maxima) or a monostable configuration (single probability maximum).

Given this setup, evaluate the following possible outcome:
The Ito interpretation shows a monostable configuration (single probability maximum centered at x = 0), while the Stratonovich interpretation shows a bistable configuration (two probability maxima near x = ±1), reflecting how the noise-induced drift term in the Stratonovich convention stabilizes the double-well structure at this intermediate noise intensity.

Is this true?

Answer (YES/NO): YES